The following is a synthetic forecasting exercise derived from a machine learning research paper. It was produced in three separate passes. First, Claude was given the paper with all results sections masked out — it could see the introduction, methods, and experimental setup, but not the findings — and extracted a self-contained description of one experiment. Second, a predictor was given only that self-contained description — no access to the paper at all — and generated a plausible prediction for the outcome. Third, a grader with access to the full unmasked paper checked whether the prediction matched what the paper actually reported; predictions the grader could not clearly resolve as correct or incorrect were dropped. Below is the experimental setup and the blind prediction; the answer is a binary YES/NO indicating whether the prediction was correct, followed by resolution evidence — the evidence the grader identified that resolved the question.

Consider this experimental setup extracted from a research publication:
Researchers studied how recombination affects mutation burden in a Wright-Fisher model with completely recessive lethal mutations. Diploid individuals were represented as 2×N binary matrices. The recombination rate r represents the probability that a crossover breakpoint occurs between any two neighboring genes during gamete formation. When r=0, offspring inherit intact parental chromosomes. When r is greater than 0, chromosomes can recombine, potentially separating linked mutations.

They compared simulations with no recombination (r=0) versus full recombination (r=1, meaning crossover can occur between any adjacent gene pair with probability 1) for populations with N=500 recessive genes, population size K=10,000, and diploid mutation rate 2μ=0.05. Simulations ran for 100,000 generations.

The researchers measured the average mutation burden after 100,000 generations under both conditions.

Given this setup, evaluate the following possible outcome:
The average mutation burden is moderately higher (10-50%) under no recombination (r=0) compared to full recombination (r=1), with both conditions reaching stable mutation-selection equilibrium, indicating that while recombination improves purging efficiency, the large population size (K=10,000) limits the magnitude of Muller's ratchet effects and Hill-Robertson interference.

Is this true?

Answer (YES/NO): NO